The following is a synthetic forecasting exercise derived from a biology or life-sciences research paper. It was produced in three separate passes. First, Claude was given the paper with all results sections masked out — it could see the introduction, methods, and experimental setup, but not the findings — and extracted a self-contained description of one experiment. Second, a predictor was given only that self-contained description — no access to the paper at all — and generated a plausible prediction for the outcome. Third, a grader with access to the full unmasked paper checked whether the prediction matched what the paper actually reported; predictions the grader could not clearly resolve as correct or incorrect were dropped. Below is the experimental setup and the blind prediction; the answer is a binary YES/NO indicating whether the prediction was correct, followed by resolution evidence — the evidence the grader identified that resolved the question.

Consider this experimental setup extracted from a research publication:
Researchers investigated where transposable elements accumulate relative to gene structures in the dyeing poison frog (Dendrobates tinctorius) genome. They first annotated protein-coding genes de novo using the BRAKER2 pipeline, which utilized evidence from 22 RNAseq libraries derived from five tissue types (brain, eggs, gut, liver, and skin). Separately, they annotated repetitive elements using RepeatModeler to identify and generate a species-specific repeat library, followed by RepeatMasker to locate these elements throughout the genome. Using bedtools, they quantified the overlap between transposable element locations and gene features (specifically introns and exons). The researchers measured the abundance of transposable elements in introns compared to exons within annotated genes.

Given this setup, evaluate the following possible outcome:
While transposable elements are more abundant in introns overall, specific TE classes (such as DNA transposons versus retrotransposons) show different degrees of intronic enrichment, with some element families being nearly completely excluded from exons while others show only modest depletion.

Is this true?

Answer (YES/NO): NO